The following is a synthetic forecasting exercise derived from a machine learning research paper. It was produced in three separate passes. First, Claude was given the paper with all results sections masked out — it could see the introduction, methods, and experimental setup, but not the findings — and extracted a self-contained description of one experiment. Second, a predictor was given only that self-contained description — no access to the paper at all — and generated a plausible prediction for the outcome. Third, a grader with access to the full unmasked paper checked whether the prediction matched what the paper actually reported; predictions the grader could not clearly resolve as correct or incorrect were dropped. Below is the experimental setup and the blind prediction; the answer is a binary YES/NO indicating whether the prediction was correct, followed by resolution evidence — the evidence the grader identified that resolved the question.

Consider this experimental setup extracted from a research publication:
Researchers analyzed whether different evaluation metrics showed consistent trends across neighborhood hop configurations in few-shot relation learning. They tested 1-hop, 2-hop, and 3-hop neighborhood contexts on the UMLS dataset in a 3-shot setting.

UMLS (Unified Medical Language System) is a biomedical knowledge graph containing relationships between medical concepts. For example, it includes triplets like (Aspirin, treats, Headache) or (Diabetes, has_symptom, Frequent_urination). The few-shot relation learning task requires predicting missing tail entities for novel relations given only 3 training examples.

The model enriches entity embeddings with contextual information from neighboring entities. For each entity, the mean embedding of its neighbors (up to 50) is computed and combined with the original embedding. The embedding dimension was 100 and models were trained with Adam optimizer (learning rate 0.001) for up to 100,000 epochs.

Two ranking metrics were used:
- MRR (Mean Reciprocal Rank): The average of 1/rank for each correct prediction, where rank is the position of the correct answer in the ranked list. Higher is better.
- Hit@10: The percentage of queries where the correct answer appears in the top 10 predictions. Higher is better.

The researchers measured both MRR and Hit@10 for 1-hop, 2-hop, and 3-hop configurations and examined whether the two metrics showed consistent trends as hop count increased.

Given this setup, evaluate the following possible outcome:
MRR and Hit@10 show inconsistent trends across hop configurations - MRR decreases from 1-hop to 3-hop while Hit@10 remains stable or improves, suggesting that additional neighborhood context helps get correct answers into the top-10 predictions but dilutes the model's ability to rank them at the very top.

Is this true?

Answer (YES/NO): NO